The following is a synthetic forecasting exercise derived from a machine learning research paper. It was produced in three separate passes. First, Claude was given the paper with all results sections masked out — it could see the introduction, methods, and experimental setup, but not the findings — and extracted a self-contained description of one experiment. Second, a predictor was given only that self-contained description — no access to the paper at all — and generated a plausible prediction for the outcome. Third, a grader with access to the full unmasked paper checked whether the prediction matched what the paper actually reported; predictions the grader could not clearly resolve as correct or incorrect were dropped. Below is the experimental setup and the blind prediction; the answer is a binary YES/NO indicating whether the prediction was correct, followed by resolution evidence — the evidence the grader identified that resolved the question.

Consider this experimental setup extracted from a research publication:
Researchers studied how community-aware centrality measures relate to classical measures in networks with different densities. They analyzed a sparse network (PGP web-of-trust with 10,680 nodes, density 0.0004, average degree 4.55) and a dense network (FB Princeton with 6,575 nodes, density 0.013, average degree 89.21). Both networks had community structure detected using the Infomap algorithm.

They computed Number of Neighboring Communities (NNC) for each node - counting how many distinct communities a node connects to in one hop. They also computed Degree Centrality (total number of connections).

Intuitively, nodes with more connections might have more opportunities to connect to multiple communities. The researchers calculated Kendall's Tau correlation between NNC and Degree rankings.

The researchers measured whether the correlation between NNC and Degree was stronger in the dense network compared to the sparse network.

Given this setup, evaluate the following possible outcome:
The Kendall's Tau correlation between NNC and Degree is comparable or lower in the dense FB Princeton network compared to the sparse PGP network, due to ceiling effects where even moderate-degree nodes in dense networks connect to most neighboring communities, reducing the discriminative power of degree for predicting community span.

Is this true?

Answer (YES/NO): NO